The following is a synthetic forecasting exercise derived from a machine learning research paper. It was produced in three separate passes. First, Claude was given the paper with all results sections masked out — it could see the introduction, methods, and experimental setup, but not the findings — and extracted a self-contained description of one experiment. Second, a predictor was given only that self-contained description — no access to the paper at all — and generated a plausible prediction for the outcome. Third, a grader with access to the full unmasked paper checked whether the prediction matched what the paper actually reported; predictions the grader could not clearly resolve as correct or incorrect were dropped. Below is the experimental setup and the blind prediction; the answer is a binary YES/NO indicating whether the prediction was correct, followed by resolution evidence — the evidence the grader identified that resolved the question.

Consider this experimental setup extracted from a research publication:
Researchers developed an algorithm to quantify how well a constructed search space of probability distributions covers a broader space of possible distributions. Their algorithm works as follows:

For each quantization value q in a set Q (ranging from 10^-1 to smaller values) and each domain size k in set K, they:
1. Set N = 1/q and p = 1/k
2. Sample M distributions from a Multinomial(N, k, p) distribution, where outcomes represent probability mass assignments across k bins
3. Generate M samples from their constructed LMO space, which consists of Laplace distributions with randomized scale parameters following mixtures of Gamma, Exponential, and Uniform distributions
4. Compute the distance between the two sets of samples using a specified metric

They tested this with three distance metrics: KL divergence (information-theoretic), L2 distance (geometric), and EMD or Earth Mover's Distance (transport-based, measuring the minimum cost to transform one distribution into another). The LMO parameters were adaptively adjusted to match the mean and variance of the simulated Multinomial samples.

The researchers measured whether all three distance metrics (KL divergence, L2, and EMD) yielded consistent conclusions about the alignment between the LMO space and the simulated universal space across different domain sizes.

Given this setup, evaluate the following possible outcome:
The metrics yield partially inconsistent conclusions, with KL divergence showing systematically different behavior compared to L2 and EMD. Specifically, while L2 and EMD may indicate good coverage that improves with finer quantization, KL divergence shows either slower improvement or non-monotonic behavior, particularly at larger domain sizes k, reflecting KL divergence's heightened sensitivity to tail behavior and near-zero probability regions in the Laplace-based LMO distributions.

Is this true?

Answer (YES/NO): NO